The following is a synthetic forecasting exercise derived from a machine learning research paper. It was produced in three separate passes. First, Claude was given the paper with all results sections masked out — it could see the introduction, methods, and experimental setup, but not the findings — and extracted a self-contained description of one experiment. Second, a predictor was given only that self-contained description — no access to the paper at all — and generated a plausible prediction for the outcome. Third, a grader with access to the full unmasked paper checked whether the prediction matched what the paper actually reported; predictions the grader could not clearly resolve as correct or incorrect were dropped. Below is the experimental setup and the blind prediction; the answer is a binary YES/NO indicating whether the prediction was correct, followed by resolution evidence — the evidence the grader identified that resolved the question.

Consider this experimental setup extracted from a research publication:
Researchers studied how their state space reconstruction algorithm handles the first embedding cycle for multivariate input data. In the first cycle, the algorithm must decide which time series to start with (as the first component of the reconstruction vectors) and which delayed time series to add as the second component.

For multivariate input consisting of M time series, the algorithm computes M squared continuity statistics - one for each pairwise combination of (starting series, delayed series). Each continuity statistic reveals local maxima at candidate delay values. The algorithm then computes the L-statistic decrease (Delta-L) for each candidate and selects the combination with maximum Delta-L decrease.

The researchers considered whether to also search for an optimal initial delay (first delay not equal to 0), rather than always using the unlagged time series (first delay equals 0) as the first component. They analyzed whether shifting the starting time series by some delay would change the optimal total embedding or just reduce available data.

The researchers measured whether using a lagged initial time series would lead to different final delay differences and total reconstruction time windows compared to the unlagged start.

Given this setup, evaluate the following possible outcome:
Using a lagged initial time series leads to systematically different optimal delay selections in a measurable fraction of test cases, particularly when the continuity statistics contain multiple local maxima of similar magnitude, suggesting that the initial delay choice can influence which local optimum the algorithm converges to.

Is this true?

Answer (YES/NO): NO